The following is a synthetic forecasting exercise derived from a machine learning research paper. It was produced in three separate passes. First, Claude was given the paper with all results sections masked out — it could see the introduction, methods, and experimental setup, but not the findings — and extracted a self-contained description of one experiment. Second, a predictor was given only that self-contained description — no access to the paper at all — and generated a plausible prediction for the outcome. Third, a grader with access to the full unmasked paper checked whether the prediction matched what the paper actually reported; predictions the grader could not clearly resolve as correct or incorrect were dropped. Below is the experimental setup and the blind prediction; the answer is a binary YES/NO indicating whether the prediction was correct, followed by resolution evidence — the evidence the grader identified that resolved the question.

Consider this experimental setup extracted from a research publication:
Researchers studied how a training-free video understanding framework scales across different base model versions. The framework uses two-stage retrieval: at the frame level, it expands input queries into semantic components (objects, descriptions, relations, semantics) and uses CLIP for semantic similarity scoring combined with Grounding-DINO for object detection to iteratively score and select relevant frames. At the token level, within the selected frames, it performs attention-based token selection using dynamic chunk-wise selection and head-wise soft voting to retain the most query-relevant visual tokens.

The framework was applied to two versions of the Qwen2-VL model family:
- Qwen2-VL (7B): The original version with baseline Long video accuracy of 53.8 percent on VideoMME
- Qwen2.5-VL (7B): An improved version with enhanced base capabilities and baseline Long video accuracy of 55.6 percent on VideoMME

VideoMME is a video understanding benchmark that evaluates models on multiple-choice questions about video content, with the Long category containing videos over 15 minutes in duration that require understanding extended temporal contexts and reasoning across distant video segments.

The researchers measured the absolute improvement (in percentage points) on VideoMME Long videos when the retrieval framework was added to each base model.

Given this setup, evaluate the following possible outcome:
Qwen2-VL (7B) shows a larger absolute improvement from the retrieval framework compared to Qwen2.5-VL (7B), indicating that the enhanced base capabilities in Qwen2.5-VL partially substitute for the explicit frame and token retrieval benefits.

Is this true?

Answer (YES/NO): NO